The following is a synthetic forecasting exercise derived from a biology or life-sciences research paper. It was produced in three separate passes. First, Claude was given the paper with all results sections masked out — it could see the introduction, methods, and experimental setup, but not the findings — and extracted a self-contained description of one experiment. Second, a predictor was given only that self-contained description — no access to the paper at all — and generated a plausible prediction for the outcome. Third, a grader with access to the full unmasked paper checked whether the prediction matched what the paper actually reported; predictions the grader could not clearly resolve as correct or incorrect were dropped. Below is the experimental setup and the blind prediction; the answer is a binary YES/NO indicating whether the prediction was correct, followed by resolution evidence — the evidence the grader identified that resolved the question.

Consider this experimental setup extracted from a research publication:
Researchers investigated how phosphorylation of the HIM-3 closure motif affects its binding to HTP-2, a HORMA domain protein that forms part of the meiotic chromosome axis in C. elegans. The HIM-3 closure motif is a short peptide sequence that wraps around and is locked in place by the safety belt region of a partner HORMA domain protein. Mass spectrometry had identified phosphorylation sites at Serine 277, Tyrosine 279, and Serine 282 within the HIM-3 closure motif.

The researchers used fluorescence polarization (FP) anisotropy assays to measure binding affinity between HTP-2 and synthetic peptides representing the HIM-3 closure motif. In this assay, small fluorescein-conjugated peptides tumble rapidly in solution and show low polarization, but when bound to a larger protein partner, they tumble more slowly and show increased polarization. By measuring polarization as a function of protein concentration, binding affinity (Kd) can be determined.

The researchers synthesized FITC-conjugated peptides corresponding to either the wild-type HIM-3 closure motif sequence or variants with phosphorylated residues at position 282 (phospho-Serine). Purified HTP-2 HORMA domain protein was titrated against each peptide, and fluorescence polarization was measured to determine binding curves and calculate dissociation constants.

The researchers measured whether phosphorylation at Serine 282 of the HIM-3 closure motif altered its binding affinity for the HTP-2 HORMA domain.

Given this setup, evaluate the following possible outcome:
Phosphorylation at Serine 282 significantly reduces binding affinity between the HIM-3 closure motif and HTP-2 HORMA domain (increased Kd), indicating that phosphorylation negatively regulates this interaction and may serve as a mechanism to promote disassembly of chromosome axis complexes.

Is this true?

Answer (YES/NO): YES